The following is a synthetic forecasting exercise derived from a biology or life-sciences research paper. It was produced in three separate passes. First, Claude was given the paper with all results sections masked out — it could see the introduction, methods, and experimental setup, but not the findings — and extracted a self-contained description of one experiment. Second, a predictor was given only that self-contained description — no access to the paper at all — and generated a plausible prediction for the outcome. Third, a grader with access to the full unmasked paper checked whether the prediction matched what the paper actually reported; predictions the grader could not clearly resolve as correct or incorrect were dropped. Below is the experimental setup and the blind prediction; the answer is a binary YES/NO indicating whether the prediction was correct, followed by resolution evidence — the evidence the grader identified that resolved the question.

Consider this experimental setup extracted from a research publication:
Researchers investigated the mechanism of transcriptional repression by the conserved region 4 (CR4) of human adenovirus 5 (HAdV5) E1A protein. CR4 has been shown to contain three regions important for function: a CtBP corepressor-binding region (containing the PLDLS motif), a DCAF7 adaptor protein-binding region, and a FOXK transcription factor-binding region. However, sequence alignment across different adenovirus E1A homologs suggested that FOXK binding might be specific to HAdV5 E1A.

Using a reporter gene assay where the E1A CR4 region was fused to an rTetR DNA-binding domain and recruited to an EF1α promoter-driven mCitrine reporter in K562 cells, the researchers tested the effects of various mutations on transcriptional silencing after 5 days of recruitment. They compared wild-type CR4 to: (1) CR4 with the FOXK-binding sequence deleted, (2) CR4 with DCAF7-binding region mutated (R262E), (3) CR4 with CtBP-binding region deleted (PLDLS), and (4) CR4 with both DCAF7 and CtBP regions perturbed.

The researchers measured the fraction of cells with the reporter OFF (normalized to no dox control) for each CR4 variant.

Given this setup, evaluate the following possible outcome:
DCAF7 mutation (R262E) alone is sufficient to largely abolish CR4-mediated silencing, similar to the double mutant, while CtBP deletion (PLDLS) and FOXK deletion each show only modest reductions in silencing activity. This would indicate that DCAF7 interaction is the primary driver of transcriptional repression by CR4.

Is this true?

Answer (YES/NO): NO